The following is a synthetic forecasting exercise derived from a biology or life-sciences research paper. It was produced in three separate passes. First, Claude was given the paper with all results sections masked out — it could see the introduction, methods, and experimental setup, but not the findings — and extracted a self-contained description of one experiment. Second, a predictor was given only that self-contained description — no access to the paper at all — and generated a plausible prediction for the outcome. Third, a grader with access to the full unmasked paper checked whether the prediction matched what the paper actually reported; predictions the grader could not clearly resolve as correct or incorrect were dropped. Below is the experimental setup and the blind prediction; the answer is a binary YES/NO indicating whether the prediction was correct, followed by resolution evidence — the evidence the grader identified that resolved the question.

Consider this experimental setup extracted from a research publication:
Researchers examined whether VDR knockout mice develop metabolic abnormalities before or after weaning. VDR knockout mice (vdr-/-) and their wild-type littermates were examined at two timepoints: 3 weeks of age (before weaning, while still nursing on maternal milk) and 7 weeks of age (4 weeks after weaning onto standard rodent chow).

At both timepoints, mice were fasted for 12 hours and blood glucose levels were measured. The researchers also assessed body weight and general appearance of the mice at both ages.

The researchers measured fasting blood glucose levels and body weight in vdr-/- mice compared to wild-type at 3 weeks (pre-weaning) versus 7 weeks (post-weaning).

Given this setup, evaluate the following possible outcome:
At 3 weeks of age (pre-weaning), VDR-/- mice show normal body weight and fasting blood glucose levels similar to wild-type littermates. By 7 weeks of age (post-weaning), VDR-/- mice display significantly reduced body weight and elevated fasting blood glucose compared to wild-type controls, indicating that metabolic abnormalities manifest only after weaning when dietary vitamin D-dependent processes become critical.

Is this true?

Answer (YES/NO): NO